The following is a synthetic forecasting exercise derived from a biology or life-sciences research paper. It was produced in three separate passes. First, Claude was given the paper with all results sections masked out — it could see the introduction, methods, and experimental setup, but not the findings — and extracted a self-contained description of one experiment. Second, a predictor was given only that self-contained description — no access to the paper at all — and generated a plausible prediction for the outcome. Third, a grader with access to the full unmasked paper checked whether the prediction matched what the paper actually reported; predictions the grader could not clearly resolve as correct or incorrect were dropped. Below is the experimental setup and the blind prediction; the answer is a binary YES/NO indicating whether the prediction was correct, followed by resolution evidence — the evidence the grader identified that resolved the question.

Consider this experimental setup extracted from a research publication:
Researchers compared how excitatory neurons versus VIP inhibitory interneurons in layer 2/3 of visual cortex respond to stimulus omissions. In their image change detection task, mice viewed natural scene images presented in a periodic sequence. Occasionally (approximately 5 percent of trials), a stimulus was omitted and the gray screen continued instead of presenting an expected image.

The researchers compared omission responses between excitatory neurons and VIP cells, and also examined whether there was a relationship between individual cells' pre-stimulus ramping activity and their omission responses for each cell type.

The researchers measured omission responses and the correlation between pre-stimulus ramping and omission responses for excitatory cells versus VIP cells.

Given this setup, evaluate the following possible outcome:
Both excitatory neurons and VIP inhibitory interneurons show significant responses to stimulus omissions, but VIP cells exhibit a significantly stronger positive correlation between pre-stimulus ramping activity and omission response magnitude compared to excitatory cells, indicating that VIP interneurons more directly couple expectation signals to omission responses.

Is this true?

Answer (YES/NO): NO